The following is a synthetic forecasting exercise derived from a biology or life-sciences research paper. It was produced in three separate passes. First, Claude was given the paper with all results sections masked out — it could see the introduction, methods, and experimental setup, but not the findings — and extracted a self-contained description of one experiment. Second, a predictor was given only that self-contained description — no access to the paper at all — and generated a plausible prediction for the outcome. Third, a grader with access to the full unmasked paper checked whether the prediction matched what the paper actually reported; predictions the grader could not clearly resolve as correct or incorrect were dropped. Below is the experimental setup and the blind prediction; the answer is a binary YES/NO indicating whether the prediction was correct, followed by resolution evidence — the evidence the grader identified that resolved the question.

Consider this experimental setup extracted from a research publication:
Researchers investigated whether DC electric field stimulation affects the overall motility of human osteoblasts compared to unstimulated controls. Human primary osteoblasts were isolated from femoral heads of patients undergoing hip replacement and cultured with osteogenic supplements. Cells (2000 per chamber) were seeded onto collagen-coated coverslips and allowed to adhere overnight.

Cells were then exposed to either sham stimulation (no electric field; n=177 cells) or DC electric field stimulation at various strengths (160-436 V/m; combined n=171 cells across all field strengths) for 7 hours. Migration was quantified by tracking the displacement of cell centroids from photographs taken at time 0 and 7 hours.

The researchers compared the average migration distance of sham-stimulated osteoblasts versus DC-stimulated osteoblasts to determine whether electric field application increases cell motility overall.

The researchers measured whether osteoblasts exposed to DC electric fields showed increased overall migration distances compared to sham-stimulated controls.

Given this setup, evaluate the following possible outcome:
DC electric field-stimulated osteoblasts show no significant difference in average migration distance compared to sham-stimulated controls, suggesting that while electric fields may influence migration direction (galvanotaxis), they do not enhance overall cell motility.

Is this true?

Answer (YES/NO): NO